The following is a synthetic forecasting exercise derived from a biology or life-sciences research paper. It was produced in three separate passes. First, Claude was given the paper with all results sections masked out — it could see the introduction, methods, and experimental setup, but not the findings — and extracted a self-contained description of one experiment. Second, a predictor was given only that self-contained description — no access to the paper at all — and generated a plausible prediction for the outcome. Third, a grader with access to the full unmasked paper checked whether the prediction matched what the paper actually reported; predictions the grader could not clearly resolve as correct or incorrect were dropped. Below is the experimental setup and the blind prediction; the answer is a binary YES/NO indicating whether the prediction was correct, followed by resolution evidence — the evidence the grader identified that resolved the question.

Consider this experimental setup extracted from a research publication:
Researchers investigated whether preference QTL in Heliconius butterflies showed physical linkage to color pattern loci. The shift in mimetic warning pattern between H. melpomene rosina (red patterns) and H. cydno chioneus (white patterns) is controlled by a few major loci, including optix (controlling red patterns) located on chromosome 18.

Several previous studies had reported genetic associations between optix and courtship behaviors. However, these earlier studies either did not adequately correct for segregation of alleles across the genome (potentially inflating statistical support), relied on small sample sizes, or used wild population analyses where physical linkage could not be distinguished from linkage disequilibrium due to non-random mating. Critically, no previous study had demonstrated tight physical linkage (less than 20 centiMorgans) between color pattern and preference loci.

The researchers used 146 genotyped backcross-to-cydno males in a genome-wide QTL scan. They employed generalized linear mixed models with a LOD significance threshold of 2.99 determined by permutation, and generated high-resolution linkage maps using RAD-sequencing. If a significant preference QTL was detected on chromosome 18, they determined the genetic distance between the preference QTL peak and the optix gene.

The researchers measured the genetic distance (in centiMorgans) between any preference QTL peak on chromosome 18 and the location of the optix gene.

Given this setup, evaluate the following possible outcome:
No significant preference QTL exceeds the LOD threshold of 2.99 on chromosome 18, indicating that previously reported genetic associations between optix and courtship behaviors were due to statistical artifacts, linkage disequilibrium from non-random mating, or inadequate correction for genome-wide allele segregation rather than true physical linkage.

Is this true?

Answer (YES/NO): NO